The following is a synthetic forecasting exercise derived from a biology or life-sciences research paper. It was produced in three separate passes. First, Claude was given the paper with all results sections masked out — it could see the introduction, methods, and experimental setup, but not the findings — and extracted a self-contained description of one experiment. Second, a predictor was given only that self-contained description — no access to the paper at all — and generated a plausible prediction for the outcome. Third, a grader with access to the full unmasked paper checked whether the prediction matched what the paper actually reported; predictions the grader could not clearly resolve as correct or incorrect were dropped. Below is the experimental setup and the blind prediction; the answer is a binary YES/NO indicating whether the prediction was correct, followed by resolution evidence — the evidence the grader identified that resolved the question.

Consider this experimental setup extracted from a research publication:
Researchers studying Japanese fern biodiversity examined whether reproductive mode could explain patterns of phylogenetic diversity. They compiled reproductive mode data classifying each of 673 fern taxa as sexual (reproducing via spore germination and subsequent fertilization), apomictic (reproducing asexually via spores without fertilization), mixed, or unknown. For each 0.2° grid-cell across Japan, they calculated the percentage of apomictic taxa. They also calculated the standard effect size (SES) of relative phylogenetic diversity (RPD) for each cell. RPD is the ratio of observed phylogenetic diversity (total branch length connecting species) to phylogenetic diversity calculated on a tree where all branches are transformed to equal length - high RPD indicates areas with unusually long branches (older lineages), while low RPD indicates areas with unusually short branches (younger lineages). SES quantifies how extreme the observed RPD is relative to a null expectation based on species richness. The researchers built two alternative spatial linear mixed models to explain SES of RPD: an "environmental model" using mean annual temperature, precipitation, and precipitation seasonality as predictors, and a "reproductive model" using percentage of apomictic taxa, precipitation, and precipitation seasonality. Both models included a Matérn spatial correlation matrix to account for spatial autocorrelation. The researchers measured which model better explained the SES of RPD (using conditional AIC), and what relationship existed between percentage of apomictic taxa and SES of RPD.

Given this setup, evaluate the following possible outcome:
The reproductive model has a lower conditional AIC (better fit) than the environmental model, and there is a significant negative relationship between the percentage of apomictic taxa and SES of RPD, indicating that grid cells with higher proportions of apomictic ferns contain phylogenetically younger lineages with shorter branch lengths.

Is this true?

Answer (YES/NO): YES